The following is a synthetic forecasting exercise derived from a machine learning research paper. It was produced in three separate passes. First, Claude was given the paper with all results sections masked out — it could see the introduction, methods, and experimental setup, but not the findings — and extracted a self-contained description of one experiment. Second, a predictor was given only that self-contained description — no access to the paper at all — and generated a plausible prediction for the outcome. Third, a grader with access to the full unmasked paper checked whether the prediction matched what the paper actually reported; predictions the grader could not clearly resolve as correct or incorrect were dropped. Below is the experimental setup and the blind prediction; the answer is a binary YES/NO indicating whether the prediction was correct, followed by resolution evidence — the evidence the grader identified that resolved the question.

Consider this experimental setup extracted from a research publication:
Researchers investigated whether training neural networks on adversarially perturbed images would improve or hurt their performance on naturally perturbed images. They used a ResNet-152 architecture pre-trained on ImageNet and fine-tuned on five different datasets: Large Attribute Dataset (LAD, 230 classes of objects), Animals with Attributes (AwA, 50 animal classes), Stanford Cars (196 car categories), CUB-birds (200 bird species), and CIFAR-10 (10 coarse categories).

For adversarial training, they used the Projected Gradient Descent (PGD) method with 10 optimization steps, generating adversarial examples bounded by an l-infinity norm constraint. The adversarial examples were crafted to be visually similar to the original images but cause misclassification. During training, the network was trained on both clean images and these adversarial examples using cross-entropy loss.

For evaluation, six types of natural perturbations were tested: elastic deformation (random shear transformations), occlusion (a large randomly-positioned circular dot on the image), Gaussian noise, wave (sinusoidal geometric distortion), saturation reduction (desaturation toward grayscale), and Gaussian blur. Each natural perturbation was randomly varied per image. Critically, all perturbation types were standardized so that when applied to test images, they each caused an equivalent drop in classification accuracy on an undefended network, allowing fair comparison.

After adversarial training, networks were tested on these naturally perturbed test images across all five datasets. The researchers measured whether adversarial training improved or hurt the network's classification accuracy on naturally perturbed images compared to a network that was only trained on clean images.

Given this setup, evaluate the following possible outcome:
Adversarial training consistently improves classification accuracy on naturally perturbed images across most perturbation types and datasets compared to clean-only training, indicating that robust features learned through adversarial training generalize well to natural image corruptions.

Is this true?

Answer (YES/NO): NO